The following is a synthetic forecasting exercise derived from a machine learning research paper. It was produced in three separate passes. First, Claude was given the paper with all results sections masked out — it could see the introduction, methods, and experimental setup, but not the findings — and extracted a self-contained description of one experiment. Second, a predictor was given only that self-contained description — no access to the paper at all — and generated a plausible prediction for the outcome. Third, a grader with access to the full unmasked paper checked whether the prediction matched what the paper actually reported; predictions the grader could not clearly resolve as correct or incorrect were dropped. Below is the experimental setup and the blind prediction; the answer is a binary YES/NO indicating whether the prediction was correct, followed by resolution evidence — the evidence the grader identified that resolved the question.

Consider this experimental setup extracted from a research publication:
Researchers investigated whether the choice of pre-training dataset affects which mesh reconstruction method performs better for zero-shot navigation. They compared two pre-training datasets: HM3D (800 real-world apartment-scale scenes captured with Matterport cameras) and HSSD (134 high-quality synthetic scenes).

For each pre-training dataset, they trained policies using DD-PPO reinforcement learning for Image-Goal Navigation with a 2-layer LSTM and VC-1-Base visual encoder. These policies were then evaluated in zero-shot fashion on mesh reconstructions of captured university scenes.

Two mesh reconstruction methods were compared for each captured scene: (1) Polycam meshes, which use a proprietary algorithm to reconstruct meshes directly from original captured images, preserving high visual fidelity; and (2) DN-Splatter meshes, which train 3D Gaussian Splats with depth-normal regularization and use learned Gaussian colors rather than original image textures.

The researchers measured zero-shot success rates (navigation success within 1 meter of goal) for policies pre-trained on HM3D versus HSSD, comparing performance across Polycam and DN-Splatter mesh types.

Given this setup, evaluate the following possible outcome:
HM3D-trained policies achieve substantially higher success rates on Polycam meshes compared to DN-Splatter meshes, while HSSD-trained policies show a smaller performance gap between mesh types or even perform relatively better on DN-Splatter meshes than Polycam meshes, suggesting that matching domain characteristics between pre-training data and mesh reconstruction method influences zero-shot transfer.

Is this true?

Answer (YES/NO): NO